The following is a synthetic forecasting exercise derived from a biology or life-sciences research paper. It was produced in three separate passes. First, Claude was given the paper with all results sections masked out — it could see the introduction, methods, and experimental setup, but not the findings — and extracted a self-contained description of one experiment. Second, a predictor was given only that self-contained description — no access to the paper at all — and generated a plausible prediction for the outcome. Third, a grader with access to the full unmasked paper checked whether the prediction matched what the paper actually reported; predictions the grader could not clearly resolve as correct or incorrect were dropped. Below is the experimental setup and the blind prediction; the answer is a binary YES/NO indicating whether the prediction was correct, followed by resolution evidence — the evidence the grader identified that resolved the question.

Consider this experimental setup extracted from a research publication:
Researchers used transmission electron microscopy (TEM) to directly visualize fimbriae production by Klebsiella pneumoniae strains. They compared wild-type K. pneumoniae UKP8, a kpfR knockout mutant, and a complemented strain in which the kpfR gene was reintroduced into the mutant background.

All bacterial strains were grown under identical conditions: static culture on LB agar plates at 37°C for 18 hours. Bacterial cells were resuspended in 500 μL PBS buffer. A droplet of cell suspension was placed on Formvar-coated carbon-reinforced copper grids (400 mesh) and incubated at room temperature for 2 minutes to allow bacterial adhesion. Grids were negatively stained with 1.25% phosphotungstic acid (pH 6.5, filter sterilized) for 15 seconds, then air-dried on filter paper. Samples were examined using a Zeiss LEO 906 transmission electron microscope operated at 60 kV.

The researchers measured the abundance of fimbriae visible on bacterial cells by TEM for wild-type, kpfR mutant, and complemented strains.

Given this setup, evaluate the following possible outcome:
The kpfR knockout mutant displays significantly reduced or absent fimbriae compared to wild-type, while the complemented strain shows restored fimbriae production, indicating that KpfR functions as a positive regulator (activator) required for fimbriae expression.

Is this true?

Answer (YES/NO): NO